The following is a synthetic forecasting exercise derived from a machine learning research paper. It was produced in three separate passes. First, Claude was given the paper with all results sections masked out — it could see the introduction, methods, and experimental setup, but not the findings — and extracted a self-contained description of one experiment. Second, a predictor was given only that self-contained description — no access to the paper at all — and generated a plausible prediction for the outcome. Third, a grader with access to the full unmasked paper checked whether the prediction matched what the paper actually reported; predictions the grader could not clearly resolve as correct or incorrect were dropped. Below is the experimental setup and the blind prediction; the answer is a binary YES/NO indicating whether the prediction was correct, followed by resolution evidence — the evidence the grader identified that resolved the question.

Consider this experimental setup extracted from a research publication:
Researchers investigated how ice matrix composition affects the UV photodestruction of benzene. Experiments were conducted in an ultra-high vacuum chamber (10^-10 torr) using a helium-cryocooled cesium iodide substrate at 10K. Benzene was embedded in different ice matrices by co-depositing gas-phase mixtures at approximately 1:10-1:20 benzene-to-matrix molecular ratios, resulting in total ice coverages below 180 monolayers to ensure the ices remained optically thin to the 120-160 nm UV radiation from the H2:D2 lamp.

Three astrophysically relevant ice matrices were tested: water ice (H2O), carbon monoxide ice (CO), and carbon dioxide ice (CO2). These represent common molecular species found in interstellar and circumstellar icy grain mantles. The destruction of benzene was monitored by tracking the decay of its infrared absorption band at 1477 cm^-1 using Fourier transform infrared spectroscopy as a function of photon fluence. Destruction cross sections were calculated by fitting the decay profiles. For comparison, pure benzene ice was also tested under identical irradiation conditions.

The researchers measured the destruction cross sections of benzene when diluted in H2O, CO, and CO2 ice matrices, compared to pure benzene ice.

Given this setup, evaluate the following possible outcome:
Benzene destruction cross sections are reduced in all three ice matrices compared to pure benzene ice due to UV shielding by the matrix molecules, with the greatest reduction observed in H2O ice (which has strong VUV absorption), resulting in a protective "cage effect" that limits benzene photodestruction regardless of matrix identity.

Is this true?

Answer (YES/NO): NO